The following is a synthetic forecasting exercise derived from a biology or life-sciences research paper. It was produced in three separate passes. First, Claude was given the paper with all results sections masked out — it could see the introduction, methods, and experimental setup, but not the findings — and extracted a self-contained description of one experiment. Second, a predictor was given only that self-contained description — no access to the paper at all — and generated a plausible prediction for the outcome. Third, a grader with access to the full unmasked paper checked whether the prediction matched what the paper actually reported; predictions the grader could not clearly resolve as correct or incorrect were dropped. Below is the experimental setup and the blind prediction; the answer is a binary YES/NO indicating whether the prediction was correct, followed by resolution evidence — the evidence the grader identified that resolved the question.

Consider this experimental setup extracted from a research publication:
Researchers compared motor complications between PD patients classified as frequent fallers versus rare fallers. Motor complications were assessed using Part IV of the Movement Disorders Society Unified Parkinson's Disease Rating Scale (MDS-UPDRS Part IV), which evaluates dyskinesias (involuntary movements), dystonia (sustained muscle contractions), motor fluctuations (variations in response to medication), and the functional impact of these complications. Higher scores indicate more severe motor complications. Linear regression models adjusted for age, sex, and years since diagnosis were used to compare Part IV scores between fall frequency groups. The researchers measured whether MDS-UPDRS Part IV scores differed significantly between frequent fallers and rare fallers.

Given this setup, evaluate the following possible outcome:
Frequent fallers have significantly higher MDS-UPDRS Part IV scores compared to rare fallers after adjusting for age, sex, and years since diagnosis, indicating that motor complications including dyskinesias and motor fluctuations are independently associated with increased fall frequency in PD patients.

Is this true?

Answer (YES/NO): YES